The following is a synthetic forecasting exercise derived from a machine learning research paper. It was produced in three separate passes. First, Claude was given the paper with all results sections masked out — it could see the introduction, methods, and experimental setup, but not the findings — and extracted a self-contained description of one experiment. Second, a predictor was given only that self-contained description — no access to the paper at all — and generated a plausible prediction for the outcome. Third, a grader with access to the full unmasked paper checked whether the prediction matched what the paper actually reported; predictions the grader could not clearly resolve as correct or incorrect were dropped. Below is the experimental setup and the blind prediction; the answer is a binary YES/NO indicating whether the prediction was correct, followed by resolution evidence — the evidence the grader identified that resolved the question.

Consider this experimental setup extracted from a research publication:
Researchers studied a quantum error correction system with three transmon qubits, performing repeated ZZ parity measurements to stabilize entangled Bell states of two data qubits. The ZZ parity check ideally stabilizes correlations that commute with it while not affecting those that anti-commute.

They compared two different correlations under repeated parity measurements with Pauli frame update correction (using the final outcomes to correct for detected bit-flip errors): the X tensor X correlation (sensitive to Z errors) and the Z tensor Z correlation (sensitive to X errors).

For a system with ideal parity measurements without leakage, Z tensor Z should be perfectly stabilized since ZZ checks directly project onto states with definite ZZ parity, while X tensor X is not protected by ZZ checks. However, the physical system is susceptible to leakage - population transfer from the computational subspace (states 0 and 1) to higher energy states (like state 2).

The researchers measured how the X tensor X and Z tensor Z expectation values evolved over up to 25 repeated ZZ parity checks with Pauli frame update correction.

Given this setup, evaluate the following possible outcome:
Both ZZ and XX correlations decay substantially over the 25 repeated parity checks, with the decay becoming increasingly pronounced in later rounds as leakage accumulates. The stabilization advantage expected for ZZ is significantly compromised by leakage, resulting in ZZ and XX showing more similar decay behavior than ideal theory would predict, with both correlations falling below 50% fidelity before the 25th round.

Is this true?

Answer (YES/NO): NO